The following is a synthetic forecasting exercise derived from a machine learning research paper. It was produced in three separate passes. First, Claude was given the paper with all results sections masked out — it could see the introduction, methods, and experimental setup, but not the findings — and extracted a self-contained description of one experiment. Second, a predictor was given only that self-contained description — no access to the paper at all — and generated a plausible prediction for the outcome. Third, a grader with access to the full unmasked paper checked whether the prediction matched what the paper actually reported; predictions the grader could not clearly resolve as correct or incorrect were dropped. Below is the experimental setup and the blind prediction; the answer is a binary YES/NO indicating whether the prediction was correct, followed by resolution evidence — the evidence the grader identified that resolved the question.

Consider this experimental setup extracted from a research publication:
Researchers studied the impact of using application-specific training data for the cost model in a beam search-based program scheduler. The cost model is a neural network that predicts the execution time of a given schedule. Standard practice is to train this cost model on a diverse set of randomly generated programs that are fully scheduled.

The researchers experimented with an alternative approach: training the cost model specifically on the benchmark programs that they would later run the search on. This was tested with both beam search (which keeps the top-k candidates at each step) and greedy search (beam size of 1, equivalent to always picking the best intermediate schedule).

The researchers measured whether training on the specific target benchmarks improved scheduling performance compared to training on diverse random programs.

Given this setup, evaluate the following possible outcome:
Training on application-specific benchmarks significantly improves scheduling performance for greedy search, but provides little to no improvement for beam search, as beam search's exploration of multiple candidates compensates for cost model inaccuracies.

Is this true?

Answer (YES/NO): NO